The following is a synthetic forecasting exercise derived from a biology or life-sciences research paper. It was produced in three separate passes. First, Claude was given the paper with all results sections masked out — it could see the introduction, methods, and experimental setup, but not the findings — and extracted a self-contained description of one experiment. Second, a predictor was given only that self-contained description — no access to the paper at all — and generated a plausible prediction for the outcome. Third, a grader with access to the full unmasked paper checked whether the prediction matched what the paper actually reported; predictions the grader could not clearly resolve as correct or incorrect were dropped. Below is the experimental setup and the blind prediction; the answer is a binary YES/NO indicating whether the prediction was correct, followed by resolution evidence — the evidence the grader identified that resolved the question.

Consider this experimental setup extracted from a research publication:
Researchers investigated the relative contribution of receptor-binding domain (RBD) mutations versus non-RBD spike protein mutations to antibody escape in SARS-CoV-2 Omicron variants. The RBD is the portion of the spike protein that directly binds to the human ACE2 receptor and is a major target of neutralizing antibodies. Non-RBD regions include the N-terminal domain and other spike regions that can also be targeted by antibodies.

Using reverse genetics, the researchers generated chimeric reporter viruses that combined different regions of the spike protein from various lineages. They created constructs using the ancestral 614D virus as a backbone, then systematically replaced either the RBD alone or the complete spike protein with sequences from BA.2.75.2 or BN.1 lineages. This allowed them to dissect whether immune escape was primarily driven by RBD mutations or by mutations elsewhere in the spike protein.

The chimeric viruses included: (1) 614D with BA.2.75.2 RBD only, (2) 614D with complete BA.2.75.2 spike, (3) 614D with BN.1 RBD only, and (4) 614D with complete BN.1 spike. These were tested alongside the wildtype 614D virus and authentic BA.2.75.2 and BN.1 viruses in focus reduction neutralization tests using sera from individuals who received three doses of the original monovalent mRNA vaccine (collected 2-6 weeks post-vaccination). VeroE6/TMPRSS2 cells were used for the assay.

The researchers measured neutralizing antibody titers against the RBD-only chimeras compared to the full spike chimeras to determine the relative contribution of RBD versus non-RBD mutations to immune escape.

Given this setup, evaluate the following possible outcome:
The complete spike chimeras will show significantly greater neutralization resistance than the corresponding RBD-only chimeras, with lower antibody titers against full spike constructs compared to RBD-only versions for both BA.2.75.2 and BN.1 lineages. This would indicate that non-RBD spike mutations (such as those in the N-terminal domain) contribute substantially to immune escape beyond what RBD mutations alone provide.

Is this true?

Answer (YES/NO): YES